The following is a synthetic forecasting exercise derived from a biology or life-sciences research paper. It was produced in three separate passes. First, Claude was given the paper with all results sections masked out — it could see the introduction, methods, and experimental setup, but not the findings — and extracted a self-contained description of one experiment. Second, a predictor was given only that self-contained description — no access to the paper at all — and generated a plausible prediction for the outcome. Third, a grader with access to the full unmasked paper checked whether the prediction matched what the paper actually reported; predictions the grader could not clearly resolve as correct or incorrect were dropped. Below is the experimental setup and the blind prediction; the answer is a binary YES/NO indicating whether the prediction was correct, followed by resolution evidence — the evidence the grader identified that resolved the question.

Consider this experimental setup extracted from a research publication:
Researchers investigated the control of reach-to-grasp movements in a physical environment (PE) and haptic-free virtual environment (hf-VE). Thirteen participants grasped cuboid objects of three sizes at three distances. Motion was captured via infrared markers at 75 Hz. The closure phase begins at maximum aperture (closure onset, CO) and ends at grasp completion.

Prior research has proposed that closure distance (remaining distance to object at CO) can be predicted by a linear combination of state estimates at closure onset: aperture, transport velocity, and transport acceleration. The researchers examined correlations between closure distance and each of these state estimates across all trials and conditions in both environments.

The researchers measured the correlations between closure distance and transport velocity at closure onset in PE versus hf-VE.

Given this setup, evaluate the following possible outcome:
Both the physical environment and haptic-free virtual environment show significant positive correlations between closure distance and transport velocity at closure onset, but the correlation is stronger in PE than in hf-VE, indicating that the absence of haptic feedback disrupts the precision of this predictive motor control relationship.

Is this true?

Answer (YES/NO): NO